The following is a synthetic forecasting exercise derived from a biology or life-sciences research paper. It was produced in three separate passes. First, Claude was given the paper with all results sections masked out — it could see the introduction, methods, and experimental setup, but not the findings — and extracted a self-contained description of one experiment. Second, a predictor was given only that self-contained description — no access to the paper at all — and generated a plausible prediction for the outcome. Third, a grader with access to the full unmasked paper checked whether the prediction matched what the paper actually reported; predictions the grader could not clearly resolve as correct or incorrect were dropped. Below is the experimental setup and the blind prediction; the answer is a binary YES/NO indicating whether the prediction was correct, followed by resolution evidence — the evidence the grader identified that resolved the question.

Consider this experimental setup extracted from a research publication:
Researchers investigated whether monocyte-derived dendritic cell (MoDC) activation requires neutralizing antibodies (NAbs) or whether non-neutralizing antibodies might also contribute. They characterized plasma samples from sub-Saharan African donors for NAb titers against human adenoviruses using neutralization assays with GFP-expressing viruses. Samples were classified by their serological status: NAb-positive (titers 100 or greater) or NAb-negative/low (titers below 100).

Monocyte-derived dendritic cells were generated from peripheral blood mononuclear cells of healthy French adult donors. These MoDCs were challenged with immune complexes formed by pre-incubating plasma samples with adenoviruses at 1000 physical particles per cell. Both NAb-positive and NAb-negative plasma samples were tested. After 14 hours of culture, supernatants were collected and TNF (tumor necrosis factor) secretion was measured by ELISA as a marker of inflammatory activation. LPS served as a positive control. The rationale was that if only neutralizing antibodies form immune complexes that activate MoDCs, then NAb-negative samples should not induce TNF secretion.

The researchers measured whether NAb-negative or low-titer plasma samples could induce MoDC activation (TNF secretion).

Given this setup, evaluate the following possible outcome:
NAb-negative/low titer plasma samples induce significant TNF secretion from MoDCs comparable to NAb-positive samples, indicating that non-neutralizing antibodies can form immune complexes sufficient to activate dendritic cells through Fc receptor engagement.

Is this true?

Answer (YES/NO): NO